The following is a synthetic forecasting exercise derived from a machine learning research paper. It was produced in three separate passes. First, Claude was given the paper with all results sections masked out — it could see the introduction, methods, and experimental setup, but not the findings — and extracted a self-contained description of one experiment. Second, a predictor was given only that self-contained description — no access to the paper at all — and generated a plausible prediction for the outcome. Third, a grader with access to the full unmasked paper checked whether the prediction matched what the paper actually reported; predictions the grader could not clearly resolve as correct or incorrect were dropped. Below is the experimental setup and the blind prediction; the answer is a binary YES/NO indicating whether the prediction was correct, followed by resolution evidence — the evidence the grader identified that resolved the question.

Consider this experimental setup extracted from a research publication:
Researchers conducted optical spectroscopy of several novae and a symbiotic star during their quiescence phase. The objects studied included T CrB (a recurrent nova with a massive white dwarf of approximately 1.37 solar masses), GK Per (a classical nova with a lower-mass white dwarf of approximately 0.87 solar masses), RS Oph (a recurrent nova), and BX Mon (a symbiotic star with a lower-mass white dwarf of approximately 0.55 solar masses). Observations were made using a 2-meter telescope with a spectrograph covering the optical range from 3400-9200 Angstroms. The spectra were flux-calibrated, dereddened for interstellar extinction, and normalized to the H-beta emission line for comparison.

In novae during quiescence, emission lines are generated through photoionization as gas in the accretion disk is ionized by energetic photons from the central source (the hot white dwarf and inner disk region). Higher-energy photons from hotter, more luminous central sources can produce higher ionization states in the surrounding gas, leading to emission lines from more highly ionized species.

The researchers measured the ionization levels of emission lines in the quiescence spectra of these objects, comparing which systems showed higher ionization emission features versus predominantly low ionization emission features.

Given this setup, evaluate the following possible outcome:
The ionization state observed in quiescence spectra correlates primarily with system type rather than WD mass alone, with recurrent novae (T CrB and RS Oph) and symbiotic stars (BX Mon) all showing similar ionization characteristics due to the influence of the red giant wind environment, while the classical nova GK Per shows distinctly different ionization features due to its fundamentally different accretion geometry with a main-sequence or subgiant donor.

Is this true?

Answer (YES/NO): NO